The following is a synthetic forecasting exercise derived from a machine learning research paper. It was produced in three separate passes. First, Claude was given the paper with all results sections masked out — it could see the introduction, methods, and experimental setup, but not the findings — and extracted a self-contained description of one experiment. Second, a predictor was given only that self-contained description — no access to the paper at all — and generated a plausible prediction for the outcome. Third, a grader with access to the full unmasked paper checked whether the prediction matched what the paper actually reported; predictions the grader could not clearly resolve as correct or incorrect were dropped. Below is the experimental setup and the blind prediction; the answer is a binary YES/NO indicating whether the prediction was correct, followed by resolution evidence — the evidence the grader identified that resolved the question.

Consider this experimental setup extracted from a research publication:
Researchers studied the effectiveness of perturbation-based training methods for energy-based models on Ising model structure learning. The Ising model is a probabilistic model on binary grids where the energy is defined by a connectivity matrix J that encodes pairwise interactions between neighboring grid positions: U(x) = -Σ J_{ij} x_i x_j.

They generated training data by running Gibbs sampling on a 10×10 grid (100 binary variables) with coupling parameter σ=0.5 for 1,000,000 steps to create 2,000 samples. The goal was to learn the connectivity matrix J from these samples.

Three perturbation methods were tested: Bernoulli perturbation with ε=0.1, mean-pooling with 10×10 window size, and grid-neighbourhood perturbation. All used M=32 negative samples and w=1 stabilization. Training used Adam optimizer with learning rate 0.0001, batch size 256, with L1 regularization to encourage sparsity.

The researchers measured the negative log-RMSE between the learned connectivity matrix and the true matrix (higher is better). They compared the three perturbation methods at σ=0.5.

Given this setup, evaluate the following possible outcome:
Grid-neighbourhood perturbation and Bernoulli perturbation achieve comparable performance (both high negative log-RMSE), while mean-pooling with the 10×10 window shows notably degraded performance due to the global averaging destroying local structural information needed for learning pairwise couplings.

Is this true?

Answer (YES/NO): NO